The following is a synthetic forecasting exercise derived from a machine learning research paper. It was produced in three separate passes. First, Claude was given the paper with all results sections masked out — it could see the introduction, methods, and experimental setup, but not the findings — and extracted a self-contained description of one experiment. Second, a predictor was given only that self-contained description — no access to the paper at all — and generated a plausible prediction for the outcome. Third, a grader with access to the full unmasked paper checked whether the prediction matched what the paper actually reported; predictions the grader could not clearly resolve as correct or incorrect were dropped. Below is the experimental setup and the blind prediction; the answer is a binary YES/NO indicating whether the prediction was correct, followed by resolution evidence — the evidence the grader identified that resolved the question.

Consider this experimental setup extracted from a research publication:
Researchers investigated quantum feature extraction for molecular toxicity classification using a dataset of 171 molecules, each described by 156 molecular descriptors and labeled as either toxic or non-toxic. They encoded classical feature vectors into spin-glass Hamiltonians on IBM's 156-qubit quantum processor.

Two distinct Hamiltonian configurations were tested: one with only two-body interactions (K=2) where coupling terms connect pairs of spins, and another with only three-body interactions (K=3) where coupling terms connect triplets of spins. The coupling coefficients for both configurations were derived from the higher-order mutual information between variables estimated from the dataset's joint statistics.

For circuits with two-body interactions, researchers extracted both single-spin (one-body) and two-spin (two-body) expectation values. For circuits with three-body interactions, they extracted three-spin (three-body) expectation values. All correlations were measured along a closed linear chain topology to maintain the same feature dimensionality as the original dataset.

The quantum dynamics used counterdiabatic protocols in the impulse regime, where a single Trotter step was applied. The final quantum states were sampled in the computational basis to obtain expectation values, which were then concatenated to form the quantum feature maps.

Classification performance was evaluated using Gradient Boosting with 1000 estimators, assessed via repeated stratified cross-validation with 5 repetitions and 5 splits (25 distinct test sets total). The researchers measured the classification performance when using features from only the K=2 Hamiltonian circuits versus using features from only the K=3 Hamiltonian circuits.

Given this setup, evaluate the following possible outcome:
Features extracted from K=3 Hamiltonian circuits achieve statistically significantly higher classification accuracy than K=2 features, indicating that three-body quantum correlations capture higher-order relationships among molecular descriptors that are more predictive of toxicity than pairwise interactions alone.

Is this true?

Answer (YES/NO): NO